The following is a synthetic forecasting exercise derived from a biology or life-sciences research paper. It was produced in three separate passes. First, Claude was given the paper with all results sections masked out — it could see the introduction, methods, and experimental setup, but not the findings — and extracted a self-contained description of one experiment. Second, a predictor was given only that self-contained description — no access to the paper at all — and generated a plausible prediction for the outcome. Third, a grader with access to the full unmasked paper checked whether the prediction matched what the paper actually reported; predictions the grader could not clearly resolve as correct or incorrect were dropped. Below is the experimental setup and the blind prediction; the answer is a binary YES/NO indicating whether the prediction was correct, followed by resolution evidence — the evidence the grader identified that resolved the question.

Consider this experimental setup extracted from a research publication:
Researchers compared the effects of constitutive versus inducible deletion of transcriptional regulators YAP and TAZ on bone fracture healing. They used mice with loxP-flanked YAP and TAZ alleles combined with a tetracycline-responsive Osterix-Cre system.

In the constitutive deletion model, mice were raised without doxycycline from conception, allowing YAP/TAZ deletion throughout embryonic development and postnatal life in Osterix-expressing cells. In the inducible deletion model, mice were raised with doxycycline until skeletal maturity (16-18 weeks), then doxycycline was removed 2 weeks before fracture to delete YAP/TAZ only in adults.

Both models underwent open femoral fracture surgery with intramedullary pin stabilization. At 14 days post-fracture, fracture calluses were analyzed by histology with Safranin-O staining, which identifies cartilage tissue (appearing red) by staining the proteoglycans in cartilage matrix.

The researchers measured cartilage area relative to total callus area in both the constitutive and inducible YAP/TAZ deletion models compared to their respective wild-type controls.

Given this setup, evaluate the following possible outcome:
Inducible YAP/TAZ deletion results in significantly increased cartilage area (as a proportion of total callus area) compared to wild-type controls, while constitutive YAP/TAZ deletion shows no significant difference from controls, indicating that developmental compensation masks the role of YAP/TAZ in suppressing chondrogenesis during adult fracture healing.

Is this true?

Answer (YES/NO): NO